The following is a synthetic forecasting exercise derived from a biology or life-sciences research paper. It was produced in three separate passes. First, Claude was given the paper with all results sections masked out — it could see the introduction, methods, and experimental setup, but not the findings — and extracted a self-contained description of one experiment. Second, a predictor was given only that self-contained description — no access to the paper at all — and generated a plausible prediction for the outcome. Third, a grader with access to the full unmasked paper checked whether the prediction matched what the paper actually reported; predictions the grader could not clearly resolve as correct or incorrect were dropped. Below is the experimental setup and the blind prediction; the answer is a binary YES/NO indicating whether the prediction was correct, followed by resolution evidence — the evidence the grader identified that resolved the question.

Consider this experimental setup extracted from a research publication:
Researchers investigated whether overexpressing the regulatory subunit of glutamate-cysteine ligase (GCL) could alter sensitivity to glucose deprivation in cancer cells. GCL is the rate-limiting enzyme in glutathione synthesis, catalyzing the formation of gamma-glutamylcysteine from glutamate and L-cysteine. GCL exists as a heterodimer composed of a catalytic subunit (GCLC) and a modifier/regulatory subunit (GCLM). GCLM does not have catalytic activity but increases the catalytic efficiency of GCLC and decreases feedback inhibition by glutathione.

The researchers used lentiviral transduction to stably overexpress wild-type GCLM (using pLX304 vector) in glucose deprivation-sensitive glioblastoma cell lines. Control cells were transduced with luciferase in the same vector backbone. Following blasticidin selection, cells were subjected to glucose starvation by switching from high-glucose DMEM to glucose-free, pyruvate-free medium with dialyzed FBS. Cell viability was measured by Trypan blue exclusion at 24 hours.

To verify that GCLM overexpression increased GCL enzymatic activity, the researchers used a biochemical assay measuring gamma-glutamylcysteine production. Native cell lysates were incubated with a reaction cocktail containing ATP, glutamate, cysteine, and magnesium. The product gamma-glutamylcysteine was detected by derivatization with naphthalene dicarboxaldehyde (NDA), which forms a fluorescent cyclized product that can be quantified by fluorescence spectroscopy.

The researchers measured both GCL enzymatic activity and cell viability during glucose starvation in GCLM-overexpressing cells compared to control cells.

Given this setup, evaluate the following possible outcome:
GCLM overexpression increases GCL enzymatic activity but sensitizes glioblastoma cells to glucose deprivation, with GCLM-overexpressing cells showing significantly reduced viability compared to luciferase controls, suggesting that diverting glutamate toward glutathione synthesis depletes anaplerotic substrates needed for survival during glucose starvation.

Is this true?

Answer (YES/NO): NO